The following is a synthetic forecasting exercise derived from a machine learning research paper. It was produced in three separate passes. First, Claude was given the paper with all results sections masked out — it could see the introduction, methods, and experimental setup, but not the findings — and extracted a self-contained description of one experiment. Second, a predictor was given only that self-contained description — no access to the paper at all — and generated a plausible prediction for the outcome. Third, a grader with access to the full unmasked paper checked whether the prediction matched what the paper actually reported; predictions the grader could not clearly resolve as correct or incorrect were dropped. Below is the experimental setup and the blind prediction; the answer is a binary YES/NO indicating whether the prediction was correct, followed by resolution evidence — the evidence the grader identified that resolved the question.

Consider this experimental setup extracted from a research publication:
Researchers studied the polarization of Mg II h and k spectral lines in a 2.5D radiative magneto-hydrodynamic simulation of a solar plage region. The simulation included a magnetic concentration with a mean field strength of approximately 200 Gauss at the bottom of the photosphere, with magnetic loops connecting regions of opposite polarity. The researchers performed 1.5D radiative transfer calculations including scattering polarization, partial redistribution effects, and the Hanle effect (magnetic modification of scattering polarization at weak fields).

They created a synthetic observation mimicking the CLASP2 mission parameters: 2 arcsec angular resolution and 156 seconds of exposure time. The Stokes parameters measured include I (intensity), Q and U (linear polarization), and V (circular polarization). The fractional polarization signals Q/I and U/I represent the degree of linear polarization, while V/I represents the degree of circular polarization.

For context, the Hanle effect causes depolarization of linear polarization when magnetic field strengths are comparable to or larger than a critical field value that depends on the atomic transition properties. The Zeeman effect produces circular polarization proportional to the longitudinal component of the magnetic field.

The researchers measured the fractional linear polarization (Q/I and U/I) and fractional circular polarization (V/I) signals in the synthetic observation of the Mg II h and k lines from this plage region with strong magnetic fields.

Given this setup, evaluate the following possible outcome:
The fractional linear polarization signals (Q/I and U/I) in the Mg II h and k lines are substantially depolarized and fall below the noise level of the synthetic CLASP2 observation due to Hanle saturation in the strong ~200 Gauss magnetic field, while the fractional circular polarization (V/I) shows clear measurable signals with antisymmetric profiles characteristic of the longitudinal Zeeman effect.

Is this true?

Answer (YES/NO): NO